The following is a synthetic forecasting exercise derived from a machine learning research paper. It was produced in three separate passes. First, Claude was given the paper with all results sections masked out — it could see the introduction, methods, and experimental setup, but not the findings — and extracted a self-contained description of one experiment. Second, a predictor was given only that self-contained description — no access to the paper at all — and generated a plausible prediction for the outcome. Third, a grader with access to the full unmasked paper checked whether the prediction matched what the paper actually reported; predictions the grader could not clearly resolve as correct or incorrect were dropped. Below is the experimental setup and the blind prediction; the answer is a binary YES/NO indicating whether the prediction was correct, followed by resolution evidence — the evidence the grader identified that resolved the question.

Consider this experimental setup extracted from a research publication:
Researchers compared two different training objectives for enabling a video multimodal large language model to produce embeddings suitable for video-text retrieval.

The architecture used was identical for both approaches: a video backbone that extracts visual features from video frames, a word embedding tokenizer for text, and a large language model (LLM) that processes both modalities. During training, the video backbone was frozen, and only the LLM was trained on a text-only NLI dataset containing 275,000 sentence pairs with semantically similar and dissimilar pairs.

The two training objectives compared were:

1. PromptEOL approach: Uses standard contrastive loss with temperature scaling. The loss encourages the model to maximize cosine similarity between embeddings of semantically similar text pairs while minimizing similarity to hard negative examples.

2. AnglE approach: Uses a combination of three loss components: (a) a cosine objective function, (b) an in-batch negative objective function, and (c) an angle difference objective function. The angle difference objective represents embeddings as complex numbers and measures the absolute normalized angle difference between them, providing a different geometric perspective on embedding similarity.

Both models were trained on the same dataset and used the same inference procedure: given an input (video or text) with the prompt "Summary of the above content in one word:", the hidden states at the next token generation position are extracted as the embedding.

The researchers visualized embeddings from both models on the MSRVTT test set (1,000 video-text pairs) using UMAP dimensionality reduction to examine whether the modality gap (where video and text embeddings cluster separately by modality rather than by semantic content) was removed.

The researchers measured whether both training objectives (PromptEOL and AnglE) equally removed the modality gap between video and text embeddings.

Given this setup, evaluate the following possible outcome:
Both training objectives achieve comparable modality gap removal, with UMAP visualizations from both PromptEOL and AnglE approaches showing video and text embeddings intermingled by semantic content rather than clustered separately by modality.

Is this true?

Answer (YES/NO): YES